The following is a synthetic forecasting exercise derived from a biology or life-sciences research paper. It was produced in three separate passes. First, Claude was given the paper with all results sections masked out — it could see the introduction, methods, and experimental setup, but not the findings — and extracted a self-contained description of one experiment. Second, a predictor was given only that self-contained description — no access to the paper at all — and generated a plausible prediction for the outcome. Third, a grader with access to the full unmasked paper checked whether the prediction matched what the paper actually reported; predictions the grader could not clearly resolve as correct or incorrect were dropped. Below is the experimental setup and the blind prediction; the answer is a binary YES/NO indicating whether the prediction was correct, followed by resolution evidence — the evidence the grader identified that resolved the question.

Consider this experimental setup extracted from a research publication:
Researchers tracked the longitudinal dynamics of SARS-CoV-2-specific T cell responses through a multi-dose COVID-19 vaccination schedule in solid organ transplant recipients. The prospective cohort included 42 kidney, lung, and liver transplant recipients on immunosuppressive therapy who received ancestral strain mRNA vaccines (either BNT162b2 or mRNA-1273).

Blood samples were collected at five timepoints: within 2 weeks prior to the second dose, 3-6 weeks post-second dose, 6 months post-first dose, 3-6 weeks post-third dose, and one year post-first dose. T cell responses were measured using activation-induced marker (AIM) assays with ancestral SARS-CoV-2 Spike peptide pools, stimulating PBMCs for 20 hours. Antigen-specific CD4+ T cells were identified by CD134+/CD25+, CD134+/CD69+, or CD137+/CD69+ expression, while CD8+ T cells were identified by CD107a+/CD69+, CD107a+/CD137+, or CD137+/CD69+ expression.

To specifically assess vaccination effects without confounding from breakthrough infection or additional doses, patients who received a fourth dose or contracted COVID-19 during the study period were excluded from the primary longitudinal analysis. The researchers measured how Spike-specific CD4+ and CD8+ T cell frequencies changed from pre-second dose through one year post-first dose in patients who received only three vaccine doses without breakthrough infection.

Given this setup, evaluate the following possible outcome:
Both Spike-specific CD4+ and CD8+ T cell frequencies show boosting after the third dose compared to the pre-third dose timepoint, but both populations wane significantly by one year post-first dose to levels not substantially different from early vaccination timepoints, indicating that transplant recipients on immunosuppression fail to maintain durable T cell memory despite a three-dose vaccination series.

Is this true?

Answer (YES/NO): NO